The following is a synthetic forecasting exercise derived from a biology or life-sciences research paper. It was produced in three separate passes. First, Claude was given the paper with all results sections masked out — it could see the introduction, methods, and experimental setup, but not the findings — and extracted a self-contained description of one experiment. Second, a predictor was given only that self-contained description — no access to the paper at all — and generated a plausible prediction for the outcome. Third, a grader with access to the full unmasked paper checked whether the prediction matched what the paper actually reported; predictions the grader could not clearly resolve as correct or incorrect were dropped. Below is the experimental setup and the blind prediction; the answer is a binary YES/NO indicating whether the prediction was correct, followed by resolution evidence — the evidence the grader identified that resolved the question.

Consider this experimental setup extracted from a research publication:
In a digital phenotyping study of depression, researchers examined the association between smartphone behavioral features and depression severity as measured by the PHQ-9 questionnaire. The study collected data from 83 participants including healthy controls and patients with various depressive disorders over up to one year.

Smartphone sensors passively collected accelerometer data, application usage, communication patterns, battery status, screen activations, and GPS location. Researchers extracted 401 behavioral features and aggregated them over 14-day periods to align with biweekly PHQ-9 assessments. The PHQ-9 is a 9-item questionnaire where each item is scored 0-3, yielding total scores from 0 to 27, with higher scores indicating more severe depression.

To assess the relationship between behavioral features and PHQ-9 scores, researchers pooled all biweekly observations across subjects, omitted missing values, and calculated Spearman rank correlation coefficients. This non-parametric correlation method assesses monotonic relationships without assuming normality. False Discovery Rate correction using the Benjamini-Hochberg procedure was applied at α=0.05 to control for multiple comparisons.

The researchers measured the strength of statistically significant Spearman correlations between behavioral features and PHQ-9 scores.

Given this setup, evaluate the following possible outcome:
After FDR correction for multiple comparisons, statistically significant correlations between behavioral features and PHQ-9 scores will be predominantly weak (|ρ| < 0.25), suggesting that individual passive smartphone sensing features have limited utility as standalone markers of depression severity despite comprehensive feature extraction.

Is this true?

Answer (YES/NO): YES